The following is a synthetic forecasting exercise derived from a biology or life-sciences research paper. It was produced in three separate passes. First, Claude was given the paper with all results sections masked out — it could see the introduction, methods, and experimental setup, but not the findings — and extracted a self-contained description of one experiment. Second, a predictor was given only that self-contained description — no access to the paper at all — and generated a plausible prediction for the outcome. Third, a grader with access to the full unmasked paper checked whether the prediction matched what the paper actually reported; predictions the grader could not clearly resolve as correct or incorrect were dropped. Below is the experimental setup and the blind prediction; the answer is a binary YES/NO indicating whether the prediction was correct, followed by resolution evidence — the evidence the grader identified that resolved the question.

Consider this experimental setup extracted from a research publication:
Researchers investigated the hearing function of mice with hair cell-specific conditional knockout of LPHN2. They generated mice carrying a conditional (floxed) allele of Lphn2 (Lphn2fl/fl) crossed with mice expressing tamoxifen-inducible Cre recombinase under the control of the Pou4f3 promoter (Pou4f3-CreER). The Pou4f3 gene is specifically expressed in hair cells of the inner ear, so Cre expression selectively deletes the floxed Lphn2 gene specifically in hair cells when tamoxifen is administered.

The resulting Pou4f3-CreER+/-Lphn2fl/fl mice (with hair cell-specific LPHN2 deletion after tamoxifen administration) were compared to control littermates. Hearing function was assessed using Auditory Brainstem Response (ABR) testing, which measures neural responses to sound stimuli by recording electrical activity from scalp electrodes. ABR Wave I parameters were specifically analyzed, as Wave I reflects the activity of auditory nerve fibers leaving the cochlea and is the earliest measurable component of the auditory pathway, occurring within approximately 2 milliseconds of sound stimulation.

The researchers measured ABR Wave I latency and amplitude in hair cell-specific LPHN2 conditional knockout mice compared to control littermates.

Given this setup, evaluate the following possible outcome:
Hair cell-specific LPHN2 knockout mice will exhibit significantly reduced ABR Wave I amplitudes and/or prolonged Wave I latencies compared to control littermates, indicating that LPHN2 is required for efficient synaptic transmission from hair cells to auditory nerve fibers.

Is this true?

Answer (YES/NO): YES